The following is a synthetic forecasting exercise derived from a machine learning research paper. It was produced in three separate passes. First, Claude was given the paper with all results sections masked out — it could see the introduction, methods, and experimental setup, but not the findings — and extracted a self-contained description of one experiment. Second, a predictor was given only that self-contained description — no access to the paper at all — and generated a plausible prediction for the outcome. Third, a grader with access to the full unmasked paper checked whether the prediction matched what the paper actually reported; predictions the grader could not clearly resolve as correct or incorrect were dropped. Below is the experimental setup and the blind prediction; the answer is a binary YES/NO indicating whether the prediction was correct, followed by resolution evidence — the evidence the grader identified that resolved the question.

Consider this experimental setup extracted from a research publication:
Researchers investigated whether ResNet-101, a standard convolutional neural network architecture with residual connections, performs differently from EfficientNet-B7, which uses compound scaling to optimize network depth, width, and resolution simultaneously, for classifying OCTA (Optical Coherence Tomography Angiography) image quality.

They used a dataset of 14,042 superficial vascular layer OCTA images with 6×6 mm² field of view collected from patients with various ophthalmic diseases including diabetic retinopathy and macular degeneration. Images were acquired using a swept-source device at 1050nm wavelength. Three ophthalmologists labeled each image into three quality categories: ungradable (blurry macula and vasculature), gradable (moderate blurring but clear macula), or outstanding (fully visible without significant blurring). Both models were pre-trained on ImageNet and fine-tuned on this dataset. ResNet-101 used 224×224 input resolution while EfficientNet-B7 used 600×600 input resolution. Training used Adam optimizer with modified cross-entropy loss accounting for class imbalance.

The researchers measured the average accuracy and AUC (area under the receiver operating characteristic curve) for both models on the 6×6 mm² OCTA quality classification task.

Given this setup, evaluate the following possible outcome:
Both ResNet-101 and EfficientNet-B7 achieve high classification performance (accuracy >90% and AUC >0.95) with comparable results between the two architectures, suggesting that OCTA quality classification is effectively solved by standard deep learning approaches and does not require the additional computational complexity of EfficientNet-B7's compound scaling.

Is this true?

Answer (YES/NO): NO